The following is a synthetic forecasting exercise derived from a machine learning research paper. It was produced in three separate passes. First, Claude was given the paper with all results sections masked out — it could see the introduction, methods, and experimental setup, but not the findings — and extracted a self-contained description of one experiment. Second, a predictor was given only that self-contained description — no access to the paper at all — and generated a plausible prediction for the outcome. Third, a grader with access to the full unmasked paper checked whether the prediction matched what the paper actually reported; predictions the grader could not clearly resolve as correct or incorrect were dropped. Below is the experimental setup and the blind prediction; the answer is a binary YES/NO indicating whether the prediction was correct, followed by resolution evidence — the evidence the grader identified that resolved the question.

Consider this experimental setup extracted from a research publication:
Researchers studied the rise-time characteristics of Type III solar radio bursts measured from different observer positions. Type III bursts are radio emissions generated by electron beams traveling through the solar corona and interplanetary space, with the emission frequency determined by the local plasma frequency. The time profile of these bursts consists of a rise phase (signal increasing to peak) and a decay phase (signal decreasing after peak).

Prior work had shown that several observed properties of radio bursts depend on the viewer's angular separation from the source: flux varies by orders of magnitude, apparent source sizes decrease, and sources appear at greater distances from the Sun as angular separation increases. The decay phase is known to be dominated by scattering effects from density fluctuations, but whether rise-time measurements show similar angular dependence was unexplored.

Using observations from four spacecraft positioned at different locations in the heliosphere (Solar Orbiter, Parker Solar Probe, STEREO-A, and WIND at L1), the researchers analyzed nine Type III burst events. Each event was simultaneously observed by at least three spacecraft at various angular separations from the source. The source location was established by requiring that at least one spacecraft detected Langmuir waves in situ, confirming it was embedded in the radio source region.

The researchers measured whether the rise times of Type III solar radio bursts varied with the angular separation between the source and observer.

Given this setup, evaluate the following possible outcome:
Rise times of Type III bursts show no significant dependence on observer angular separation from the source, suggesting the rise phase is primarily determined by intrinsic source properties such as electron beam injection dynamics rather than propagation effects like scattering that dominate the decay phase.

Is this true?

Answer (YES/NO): NO